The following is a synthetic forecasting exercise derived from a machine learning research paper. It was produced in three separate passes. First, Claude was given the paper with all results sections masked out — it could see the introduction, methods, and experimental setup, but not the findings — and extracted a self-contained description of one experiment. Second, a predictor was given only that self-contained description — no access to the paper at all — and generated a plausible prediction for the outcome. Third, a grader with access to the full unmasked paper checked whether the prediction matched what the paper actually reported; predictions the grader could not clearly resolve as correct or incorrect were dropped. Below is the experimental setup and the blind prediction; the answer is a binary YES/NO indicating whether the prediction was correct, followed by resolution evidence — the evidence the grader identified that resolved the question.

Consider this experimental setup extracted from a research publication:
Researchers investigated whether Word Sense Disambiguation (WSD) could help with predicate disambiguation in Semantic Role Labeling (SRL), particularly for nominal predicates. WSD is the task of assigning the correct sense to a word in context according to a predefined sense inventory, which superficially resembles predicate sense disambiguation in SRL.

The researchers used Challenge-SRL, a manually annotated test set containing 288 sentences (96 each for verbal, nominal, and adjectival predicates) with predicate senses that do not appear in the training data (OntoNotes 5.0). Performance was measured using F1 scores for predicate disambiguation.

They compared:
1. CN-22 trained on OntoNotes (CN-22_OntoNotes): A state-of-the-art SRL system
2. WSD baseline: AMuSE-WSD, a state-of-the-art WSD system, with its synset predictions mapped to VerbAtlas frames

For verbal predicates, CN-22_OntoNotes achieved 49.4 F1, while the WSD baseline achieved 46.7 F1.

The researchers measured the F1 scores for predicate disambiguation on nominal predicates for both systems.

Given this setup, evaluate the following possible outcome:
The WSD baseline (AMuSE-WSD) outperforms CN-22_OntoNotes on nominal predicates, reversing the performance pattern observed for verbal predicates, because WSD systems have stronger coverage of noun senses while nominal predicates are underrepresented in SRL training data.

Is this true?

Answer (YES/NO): YES